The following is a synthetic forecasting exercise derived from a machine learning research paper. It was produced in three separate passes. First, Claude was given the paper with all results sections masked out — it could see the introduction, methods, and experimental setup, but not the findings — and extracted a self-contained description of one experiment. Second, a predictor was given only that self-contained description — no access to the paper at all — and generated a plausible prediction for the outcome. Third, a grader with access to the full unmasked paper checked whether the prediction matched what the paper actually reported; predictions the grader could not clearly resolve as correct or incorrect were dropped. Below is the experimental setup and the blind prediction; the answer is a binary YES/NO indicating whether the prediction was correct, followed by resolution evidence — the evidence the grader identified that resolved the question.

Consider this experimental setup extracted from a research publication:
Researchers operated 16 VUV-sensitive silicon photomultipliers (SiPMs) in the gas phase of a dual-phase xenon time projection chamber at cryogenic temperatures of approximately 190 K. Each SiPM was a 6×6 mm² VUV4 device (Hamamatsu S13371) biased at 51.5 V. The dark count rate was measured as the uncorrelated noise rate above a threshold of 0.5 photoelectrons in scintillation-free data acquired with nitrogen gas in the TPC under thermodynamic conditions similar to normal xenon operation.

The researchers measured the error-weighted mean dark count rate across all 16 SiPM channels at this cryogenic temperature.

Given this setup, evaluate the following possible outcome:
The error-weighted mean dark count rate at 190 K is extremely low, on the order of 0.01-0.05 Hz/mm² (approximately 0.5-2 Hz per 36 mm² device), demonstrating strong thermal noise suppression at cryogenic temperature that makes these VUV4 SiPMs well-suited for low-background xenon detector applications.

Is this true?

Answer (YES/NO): NO